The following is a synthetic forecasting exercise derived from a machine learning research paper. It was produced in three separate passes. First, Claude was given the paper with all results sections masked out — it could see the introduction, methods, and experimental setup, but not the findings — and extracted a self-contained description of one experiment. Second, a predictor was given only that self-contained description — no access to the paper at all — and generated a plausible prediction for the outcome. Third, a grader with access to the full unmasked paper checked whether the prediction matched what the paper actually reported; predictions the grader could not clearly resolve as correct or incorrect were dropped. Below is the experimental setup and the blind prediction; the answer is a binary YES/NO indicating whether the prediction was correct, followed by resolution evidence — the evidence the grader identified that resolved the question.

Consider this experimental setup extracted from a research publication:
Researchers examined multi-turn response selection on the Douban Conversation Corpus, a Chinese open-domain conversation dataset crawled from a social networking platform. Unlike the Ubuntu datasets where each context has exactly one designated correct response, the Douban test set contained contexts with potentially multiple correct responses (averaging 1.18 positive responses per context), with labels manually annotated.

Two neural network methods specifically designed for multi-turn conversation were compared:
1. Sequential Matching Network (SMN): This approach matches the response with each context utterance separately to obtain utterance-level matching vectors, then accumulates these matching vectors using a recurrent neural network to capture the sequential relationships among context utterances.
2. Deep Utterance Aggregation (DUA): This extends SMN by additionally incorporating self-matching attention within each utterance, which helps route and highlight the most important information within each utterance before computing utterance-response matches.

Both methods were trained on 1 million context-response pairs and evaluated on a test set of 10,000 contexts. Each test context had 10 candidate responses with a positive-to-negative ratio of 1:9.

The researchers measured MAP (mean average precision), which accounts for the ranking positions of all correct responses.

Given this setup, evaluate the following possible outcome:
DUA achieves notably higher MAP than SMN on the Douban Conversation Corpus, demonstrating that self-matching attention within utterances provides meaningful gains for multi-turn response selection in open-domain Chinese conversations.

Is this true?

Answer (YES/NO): YES